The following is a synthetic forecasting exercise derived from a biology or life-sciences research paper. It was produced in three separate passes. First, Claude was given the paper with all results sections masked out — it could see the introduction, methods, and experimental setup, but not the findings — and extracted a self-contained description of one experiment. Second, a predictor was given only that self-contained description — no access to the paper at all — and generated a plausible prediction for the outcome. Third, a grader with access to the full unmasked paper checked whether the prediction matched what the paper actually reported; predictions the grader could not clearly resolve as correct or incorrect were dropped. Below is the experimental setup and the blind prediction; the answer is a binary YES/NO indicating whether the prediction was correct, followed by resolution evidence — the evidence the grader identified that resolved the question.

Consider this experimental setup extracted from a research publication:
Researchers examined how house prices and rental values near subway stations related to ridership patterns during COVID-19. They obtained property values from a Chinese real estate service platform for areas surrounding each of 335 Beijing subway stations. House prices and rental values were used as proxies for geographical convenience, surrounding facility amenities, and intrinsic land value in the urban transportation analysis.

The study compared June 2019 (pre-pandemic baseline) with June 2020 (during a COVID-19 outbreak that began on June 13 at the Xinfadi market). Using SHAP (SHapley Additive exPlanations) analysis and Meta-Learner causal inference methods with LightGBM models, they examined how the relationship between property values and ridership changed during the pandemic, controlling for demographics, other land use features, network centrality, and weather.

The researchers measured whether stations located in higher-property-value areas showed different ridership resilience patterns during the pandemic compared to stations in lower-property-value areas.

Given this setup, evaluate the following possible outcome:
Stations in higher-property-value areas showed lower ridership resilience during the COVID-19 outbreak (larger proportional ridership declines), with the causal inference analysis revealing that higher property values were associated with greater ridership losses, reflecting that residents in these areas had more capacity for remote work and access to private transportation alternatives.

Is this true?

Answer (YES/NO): YES